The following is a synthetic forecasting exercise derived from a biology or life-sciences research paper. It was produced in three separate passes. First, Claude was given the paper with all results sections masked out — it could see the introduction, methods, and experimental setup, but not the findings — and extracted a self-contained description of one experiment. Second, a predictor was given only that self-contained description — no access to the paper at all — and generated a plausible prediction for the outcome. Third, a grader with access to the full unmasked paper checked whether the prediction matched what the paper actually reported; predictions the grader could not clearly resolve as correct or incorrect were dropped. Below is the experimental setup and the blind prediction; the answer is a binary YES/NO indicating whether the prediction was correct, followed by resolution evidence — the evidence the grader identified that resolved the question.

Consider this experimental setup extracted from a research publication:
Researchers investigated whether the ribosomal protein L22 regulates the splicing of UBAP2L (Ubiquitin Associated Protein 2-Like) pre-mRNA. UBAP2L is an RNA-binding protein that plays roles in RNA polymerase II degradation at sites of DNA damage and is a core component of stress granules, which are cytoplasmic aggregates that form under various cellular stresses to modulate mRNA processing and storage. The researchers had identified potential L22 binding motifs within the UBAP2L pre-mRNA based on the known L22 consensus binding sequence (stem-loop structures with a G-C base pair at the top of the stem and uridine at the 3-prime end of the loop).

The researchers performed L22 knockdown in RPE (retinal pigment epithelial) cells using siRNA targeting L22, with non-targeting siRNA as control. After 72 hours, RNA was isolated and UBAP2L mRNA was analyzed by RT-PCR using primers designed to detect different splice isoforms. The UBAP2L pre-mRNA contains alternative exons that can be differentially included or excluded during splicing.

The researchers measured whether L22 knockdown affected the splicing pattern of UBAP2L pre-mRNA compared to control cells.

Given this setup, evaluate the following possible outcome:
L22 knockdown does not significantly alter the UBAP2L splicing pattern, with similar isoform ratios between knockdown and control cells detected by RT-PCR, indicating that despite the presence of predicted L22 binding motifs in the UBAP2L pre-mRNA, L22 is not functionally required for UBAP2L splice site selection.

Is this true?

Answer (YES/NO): NO